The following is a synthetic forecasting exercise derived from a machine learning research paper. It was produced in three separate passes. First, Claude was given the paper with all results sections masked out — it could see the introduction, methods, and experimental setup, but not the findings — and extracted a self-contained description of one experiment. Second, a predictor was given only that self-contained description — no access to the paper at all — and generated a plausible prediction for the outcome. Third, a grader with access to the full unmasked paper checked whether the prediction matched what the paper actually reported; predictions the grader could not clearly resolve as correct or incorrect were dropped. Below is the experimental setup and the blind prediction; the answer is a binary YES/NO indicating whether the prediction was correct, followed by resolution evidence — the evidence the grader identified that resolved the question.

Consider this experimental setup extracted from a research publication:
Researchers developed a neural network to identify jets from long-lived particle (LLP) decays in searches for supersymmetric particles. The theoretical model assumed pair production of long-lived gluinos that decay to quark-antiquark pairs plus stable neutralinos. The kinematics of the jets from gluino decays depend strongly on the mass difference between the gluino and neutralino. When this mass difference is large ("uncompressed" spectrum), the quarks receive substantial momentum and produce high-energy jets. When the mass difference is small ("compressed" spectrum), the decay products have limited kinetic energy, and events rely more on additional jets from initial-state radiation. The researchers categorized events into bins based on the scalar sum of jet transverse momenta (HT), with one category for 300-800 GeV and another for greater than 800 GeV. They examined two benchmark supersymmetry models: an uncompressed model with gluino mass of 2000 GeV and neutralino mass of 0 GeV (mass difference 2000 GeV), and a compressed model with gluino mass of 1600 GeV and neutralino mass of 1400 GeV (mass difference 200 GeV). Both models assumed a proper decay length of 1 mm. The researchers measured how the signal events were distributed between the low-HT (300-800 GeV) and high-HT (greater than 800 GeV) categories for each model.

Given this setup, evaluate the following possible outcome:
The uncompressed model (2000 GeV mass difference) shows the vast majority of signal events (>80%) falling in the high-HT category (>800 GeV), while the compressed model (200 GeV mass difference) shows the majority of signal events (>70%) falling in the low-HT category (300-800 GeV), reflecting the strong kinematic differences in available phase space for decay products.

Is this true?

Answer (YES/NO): NO